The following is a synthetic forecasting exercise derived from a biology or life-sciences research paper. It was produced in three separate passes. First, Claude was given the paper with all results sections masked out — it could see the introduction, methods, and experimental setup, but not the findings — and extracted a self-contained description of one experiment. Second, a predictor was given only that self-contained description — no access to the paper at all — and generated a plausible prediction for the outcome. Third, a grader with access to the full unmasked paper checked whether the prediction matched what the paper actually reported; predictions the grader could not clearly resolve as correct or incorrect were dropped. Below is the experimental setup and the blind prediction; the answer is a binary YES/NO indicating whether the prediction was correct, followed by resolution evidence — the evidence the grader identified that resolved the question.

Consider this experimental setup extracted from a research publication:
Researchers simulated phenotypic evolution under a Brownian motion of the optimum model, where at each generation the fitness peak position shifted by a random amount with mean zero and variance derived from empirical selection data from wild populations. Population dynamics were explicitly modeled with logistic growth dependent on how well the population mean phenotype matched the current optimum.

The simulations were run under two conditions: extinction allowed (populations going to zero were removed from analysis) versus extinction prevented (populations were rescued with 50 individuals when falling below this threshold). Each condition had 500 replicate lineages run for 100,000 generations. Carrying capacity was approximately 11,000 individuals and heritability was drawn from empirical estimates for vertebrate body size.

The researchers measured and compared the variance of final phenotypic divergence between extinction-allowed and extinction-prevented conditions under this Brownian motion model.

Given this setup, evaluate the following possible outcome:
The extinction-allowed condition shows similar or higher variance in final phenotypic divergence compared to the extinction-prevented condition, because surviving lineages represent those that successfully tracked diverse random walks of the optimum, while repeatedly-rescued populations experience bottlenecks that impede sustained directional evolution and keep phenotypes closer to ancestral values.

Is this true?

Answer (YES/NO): NO